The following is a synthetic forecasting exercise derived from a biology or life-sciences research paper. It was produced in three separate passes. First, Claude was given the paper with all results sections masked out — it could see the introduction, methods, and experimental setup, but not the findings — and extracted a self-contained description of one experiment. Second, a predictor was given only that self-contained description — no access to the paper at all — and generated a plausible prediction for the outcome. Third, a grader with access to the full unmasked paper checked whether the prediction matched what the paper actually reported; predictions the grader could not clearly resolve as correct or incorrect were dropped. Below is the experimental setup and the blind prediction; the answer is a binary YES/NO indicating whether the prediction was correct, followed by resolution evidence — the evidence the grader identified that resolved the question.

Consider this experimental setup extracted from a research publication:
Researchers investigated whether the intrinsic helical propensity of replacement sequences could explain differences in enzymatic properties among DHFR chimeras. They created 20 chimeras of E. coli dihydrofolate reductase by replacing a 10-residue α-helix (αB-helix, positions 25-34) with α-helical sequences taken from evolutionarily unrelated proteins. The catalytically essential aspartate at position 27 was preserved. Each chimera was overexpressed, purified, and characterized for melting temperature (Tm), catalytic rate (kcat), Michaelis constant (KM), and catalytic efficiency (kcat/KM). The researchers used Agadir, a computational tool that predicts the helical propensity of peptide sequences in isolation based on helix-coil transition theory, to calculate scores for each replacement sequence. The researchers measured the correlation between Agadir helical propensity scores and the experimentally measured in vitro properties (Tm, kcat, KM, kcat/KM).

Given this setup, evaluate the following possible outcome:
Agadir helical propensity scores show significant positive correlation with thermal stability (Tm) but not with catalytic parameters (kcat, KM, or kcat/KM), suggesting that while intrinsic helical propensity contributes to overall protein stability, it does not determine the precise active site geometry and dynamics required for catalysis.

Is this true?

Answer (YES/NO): NO